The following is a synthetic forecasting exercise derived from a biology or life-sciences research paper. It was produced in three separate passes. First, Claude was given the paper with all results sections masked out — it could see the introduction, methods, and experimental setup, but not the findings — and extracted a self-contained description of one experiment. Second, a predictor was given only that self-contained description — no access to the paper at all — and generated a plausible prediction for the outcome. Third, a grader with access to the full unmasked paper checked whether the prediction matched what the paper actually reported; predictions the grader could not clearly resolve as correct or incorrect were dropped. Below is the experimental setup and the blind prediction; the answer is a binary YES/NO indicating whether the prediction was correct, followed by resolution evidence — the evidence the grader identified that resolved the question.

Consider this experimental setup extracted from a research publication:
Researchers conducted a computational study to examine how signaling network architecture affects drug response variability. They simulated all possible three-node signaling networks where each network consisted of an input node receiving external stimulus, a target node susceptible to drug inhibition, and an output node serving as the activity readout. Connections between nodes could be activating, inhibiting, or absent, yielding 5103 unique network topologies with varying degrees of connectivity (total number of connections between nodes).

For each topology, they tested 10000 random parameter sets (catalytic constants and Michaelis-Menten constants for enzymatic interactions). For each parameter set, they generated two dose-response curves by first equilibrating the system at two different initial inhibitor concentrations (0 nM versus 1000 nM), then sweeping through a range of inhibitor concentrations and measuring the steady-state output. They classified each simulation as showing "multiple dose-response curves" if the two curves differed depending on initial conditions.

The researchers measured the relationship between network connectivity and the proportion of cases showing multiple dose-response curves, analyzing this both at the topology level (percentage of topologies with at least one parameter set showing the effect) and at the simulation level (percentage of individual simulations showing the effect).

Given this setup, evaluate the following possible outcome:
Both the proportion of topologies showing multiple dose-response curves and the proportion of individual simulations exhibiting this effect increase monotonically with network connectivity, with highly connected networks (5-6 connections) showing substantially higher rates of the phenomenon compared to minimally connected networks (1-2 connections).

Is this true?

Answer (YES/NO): YES